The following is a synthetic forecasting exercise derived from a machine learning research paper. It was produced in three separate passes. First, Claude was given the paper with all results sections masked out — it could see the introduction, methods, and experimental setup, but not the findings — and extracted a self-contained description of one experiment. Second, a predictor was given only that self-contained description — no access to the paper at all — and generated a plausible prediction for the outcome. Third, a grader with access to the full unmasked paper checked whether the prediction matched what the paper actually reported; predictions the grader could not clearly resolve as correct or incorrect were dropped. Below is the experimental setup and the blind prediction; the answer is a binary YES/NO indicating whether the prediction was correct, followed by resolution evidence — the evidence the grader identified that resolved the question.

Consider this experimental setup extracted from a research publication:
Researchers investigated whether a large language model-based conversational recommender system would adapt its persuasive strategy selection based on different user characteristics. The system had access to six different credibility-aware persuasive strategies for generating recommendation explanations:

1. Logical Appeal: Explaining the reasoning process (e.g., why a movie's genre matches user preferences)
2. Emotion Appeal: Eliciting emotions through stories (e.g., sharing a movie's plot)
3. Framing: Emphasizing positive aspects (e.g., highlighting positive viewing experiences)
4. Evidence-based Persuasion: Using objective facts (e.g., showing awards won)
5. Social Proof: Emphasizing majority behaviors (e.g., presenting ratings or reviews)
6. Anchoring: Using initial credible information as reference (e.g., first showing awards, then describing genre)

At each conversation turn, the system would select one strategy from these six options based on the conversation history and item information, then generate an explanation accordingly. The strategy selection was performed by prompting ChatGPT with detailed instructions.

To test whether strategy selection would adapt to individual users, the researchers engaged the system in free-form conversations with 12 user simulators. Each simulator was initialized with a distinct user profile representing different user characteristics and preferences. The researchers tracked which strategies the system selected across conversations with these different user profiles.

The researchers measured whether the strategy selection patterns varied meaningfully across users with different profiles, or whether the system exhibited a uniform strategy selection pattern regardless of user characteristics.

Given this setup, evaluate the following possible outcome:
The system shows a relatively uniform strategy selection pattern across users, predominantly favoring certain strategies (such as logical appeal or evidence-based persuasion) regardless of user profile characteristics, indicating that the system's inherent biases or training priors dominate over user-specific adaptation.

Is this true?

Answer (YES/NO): YES